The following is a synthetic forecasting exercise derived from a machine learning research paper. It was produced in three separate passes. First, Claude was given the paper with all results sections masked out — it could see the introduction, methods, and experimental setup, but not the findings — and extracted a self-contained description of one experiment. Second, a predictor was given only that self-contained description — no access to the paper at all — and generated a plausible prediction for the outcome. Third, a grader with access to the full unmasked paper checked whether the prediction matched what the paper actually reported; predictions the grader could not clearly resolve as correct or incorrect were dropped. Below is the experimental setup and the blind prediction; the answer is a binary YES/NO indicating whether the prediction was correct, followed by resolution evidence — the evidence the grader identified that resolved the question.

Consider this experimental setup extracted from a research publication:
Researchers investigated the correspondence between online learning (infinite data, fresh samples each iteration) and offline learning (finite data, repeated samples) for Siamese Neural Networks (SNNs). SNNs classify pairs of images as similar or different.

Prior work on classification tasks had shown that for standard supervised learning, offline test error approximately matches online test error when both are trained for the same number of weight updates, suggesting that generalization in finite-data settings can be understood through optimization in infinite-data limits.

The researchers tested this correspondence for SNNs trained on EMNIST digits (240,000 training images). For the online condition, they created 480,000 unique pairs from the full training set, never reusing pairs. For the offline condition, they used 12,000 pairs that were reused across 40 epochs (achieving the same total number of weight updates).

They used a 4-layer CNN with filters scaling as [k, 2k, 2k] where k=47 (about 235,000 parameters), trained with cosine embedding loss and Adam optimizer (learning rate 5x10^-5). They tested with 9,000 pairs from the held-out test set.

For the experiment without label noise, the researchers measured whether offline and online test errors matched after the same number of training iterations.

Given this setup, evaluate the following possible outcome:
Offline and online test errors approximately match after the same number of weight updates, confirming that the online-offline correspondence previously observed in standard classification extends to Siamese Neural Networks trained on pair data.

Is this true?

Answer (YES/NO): YES